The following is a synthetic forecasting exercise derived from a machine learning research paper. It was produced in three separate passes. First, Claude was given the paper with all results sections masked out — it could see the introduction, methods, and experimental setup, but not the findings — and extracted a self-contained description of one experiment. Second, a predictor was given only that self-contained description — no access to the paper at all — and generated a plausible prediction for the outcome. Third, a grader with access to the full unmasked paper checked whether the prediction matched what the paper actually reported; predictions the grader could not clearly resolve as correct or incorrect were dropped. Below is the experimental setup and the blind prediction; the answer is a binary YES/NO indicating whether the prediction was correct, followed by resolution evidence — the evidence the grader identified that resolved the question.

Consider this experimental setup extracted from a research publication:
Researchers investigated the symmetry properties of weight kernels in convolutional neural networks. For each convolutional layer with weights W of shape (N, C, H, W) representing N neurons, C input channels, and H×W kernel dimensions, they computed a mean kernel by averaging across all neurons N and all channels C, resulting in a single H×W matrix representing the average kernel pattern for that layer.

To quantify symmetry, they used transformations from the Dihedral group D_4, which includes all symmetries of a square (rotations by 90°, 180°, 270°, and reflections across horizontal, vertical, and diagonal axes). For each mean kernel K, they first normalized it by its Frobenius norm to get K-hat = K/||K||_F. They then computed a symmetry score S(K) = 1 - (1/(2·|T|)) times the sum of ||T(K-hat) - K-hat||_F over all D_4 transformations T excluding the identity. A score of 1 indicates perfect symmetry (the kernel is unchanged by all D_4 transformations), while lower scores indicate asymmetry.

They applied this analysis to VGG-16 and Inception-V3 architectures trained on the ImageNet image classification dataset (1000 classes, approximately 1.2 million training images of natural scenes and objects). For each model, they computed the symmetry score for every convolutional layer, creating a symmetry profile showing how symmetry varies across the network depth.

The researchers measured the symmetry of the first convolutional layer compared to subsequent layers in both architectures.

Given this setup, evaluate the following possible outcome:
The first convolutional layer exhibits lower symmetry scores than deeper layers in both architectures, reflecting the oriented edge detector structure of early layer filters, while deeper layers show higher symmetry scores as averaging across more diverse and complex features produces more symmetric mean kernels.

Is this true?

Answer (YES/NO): YES